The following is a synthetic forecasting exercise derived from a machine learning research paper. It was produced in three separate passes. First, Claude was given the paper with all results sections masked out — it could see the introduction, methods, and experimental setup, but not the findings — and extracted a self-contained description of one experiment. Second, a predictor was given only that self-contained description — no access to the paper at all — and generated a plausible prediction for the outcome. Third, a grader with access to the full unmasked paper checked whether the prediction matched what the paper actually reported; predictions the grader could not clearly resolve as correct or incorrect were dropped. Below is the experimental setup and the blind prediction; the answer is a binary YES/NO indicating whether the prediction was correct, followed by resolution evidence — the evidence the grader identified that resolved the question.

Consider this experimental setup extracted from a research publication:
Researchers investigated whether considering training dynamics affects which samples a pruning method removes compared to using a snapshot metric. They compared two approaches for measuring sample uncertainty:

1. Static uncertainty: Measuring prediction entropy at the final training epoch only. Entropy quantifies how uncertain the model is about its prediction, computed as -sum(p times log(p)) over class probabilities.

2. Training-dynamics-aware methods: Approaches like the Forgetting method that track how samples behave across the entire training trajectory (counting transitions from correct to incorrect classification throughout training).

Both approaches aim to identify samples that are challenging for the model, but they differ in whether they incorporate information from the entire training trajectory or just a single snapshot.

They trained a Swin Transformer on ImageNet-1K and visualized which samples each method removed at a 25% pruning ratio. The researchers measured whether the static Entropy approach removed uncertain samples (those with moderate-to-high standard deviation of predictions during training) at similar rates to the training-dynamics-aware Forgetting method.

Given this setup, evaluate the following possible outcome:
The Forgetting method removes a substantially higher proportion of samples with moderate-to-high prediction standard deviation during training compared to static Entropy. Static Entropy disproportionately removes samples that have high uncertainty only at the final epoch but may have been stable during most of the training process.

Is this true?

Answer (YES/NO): NO